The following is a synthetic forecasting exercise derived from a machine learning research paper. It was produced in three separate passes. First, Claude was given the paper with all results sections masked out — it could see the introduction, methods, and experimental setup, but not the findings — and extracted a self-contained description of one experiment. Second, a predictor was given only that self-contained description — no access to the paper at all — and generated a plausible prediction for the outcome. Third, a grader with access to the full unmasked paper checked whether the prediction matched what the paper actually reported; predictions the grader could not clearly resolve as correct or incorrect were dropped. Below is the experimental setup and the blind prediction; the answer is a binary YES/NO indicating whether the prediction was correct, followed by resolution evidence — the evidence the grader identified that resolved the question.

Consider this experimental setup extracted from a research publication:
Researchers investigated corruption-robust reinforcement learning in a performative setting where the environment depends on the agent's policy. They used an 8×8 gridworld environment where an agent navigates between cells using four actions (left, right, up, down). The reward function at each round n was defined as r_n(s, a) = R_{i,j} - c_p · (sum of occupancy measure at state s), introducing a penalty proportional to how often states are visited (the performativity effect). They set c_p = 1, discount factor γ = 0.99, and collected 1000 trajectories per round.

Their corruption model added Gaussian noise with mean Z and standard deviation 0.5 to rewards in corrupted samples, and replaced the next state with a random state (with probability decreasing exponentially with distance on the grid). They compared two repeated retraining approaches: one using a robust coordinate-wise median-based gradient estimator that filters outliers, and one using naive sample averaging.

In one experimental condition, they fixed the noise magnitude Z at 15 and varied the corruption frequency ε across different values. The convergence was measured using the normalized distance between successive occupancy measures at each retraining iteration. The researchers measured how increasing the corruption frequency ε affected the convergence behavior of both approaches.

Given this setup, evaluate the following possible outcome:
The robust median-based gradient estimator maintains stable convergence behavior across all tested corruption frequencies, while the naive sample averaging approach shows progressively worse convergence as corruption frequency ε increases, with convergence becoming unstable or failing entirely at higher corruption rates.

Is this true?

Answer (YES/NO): NO